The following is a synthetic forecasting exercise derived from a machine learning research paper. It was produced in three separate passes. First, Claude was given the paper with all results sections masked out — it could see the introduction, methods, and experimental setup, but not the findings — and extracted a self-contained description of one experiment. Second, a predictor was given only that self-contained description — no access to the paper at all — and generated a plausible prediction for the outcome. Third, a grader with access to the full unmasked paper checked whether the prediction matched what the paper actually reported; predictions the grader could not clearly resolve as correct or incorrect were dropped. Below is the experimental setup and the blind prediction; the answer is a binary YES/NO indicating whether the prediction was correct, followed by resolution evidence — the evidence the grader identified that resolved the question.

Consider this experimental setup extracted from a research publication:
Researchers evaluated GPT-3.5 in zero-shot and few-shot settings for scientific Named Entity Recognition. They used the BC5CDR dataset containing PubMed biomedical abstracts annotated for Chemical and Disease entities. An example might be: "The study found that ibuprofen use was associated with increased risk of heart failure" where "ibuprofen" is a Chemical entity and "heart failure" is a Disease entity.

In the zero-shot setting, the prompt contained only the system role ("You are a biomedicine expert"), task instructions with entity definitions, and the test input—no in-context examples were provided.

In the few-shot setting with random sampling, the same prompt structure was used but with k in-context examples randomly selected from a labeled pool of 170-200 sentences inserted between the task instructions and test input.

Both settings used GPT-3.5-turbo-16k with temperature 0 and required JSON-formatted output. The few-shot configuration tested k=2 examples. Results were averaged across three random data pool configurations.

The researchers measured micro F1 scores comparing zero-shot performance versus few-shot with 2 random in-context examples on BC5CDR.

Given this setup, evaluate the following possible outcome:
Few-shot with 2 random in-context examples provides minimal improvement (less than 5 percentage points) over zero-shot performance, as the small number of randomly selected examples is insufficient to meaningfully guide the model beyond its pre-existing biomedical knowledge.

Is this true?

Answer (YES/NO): NO